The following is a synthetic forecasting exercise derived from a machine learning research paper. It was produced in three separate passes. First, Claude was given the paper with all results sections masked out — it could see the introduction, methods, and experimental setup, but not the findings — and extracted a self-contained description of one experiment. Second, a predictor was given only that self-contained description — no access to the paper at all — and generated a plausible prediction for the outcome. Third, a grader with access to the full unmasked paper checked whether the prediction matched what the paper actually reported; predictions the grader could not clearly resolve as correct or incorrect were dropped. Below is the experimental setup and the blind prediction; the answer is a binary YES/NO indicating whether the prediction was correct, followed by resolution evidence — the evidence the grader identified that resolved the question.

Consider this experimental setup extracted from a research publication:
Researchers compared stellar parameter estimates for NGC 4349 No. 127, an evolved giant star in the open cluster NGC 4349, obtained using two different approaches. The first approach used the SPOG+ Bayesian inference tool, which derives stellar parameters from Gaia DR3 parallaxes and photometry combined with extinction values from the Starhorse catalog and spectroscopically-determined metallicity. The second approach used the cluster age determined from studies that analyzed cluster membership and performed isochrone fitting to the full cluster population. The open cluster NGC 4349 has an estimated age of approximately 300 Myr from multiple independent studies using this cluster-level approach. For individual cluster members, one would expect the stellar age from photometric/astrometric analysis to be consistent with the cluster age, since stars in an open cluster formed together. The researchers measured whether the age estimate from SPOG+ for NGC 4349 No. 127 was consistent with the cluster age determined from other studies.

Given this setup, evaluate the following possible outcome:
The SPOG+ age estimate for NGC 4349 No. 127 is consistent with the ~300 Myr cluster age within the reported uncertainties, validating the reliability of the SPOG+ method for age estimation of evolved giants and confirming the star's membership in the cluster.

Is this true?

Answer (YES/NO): NO